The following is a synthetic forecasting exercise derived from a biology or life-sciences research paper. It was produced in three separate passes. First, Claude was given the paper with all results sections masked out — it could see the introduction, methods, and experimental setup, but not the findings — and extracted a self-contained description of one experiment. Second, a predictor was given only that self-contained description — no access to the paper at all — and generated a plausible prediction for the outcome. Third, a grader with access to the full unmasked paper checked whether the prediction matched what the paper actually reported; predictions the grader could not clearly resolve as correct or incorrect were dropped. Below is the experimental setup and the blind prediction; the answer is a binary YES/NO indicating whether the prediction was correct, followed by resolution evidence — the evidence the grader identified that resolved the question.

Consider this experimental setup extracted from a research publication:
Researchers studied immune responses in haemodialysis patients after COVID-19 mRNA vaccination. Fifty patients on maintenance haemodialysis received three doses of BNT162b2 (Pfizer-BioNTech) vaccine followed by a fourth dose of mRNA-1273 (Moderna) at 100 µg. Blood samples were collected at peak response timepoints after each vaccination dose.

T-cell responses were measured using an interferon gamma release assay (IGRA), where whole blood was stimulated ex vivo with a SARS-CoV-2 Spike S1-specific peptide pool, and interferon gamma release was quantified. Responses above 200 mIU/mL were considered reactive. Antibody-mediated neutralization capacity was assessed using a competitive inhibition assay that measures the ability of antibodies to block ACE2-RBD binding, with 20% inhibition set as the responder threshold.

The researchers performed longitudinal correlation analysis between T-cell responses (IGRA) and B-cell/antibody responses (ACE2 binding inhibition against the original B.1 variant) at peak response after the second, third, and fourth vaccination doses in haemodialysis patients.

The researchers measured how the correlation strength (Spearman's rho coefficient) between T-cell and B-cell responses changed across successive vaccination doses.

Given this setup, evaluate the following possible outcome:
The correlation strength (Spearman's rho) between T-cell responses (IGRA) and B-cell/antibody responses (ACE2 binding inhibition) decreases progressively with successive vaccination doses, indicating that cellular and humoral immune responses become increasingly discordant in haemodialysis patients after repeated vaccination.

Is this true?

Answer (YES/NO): YES